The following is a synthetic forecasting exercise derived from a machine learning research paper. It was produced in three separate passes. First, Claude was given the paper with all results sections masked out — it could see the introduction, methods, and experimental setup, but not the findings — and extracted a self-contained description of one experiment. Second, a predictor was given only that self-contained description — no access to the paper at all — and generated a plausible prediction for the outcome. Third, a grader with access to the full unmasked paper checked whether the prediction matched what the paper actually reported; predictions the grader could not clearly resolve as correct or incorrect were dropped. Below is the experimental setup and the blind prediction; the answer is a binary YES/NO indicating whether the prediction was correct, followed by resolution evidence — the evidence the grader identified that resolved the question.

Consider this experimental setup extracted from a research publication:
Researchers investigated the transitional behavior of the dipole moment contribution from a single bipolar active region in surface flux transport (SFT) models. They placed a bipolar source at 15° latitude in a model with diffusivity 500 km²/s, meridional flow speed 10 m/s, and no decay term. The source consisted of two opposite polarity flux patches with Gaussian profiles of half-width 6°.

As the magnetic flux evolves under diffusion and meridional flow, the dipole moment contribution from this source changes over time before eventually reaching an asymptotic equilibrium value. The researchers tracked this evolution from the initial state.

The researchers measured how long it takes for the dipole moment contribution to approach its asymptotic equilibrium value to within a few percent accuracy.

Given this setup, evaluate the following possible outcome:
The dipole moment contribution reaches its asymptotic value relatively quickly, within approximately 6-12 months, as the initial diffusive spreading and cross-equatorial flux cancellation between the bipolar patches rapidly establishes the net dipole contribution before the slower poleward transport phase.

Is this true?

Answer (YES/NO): NO